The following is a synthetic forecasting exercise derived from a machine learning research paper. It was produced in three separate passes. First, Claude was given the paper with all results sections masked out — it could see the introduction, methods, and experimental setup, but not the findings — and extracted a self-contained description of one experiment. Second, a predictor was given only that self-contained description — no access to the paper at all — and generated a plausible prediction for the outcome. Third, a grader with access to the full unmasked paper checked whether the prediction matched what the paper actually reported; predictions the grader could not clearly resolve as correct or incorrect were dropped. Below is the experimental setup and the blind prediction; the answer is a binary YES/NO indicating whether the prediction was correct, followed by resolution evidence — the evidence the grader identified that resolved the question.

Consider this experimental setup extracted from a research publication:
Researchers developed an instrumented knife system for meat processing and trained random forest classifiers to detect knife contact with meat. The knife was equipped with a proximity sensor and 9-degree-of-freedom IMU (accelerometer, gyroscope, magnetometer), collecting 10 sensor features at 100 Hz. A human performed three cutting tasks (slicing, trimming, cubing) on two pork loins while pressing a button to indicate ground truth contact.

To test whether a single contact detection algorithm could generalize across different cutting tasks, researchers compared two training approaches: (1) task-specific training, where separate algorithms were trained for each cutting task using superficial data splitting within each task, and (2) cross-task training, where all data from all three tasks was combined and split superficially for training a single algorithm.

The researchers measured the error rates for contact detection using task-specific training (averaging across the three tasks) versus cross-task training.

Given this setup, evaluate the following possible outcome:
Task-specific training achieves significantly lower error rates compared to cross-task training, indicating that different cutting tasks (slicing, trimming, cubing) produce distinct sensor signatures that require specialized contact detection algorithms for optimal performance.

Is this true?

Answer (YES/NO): NO